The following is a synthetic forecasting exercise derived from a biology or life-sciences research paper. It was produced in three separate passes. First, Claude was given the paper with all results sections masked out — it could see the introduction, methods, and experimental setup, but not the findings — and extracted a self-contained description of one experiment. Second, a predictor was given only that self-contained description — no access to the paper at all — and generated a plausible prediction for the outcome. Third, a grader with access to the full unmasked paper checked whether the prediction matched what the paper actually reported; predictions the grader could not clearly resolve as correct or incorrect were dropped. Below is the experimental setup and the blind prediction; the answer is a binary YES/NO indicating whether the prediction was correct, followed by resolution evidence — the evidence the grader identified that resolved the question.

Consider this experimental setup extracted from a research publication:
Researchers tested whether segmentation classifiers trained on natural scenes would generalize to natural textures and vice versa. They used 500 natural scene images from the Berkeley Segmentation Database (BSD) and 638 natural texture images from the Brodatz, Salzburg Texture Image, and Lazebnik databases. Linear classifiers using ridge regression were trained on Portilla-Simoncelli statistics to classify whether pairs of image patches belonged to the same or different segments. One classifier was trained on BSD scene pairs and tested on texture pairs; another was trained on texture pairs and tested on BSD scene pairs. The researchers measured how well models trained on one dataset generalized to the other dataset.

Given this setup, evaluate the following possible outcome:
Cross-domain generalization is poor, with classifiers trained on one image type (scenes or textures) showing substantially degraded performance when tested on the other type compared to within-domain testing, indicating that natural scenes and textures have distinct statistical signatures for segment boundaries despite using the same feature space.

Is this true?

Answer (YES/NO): YES